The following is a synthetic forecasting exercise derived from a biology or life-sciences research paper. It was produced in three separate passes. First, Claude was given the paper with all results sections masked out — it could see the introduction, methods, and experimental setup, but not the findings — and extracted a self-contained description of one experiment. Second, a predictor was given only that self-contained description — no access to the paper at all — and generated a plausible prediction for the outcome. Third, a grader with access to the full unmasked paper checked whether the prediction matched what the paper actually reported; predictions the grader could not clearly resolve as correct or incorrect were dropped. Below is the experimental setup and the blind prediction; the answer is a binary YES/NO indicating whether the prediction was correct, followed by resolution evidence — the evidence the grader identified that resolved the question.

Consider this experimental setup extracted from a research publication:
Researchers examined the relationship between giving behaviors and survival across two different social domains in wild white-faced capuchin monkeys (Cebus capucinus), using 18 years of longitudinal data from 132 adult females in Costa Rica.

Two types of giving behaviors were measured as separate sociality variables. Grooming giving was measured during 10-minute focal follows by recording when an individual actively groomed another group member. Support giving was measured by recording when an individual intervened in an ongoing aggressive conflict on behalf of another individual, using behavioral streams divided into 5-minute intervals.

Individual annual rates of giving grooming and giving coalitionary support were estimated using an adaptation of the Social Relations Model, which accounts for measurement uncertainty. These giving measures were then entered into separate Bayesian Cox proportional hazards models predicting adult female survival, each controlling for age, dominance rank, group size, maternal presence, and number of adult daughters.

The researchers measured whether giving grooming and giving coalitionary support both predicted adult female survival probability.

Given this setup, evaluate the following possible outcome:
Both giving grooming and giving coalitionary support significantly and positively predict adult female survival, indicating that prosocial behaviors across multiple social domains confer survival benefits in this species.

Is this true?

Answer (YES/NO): NO